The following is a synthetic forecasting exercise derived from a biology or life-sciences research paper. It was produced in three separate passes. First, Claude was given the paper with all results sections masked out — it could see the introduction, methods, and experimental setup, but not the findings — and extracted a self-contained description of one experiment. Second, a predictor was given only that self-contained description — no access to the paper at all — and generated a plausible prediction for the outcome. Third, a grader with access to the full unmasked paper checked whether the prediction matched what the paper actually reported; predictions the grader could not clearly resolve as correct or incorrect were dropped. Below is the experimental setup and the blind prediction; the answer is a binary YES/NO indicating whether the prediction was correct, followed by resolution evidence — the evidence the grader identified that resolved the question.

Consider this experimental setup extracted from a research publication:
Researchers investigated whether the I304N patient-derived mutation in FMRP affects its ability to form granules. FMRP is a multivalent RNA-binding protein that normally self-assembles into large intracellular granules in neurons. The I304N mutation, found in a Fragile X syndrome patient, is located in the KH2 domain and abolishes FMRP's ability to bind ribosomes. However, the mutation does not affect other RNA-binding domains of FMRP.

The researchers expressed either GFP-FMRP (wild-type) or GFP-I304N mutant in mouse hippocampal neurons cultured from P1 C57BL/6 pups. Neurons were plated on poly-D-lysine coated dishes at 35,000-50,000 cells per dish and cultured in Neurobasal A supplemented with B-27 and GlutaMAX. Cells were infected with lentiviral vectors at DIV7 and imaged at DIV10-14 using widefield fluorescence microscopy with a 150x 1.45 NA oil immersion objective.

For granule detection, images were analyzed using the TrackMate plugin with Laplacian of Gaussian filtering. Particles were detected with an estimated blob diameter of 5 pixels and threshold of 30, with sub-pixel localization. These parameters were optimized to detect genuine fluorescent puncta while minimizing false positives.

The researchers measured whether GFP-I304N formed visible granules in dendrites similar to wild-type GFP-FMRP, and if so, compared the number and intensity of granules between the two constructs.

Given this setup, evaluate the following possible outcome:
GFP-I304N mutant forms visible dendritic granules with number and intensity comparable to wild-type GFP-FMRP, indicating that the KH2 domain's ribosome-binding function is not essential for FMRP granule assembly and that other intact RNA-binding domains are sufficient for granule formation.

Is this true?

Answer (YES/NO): NO